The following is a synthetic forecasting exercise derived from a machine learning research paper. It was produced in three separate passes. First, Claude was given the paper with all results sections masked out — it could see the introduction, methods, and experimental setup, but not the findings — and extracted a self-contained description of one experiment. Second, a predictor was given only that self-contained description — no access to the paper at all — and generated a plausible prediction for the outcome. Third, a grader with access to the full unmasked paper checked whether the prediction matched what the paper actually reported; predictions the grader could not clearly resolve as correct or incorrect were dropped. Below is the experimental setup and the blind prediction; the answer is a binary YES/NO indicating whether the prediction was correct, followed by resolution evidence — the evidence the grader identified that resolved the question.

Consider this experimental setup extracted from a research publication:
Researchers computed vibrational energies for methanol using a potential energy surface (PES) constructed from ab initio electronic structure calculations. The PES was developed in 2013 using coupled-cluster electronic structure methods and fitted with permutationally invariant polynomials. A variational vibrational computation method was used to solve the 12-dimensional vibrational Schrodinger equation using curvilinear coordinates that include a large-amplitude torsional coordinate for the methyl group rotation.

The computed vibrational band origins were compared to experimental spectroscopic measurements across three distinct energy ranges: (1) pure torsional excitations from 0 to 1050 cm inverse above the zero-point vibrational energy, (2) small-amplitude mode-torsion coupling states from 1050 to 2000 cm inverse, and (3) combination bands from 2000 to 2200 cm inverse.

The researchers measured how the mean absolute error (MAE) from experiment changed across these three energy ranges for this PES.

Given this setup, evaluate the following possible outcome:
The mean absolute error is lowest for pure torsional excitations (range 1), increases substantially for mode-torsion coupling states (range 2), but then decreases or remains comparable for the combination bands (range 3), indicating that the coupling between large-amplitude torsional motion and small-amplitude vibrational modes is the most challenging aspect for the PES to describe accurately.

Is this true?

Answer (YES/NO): NO